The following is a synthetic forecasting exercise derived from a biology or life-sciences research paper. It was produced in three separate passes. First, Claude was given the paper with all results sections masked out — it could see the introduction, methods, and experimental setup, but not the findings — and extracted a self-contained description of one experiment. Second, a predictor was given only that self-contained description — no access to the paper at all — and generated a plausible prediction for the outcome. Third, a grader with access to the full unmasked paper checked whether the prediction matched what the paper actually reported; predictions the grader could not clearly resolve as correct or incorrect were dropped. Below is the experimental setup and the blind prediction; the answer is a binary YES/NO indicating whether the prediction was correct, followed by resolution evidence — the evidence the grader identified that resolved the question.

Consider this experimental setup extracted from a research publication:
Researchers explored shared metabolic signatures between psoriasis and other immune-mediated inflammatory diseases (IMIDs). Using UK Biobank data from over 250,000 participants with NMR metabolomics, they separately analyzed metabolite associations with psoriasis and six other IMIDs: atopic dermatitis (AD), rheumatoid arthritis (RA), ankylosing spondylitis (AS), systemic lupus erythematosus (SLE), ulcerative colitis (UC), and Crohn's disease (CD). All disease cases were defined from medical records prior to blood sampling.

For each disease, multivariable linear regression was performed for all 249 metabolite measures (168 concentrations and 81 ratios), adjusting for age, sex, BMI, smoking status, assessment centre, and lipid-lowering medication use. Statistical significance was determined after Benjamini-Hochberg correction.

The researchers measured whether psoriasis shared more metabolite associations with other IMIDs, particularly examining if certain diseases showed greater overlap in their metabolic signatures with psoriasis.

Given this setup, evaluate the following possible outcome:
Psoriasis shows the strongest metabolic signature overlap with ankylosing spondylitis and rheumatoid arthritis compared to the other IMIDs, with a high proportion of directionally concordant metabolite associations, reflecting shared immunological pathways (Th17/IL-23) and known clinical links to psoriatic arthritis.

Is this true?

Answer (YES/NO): NO